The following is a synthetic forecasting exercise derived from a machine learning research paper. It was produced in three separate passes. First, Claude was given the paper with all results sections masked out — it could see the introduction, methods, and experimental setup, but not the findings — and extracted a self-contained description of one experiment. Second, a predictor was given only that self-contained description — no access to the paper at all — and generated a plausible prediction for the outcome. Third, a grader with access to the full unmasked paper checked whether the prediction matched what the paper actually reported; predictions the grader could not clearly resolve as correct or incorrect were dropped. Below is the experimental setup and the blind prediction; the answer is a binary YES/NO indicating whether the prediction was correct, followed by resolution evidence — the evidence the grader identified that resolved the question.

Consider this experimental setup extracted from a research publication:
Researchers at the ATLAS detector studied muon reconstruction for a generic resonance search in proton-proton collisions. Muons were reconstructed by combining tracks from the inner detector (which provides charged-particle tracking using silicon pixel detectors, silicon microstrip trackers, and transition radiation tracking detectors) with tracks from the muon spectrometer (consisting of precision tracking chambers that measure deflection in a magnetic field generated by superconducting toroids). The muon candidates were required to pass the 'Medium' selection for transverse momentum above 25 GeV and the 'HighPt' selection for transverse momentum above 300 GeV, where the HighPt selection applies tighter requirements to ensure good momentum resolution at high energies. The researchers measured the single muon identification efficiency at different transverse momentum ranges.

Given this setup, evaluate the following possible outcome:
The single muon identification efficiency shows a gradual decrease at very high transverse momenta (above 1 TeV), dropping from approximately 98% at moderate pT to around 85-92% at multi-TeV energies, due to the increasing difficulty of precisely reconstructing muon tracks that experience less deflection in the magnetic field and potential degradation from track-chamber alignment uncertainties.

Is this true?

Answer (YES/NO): NO